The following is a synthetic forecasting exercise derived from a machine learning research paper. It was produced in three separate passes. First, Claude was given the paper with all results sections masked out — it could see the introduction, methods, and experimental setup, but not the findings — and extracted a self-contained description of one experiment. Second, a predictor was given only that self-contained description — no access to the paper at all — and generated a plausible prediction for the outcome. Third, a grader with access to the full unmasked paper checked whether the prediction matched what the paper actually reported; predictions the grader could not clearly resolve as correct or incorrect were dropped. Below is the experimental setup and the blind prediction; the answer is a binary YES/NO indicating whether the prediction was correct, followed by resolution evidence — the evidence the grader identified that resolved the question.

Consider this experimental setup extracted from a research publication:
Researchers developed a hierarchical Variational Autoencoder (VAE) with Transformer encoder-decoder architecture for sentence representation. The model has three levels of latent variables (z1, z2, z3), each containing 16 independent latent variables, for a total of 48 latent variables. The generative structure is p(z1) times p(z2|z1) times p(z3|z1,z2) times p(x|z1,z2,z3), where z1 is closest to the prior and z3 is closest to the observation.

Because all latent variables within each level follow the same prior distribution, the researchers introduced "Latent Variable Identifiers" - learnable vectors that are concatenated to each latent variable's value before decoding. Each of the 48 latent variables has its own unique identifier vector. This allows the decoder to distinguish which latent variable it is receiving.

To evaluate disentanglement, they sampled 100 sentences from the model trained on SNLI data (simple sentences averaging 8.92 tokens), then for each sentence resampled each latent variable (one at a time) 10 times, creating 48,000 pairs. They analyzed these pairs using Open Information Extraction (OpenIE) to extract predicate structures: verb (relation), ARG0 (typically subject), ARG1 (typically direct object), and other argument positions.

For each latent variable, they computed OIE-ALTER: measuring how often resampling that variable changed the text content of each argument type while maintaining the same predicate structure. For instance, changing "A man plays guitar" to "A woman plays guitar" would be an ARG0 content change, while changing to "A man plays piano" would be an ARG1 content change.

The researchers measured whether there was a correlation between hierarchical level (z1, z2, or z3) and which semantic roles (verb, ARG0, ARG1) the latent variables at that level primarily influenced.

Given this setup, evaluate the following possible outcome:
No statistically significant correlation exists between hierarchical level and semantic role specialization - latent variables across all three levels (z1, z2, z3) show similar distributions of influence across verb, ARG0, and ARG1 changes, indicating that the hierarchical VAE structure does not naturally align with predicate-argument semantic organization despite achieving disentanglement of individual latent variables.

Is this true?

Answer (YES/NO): NO